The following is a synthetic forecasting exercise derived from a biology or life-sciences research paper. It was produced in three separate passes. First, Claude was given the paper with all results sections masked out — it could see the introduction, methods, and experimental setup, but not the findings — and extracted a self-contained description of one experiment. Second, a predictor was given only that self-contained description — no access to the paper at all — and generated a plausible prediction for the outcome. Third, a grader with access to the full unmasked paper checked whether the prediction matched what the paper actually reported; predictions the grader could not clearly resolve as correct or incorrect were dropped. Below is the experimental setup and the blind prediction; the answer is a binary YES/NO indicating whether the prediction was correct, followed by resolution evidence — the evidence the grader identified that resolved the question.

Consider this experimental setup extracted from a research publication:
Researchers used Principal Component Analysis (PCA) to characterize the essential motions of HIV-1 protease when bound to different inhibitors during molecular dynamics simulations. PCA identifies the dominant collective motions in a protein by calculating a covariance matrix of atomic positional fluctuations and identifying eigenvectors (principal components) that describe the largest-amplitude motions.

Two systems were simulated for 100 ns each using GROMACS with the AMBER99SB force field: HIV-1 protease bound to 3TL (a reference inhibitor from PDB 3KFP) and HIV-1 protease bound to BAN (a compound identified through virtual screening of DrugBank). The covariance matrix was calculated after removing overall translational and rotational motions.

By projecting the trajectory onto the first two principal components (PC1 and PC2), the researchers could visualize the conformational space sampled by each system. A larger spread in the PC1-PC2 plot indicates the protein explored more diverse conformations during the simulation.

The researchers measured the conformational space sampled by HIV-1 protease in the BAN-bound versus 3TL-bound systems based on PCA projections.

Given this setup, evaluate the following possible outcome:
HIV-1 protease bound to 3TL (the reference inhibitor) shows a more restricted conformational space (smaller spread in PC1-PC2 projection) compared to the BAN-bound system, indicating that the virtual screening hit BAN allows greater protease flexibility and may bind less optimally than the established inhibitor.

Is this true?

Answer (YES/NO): YES